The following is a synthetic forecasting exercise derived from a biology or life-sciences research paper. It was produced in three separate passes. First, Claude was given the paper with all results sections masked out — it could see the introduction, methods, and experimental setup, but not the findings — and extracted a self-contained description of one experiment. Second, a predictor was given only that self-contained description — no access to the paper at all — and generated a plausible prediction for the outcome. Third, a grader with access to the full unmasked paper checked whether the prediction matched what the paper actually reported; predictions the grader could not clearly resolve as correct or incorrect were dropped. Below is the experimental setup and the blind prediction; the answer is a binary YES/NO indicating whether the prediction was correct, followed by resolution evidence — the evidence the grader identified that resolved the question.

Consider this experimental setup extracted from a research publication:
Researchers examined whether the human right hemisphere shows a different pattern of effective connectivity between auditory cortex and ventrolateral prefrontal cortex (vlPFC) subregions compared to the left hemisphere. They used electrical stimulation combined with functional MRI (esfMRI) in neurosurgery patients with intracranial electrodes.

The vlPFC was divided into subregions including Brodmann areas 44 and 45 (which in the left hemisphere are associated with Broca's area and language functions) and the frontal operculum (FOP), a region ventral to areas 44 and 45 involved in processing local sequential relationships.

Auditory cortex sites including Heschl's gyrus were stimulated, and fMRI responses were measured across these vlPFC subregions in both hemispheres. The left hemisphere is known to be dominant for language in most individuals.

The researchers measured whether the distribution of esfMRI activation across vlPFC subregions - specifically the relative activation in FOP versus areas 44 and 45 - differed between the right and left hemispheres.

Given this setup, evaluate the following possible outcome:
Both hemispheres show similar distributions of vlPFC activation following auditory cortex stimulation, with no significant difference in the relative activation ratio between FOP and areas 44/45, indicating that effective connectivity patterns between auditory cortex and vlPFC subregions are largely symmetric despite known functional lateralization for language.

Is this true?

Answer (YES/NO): NO